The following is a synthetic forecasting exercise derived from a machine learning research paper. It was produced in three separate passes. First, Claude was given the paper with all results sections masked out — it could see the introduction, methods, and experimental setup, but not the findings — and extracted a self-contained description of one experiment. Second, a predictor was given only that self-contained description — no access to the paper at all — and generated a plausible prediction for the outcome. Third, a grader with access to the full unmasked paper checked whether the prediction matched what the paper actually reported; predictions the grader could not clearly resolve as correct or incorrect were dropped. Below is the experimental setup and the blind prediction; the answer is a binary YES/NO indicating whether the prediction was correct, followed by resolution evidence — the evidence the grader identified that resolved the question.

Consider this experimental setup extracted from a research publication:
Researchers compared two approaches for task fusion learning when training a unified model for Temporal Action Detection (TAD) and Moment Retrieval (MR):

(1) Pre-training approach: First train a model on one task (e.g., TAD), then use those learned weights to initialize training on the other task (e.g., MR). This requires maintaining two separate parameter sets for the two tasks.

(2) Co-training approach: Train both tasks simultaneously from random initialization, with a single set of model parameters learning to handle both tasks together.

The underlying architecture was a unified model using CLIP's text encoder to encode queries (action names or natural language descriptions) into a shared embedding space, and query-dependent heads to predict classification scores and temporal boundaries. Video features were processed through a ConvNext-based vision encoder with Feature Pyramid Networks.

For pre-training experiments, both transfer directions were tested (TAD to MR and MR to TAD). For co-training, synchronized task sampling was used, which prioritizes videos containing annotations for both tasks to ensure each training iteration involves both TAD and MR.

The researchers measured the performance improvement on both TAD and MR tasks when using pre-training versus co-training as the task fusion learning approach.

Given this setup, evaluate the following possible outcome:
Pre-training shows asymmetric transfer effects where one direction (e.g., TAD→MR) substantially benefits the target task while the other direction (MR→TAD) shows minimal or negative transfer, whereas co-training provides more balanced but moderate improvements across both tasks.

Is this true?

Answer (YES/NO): NO